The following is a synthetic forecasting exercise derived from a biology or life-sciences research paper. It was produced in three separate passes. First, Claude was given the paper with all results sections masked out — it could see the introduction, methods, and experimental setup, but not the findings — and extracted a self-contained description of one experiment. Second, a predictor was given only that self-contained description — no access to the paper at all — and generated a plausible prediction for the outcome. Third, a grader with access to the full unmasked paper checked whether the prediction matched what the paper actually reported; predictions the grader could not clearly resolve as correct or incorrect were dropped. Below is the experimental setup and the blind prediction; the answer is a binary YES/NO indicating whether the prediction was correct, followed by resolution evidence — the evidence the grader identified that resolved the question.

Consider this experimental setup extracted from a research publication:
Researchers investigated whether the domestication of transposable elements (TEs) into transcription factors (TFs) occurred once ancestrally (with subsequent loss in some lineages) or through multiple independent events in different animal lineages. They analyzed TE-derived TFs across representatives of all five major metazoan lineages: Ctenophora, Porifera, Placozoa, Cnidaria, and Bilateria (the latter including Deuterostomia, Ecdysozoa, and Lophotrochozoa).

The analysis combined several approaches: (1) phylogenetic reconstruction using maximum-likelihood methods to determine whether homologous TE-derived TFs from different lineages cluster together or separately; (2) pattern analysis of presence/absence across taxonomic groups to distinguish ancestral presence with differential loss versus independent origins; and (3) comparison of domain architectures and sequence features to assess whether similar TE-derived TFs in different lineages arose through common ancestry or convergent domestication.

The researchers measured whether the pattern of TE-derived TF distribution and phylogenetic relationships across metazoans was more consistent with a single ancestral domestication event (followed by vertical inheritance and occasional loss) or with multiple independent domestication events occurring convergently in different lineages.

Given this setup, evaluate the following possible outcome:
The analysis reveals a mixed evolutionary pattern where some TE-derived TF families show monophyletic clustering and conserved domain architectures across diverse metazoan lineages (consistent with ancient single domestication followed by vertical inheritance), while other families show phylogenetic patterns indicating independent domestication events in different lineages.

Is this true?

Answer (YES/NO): NO